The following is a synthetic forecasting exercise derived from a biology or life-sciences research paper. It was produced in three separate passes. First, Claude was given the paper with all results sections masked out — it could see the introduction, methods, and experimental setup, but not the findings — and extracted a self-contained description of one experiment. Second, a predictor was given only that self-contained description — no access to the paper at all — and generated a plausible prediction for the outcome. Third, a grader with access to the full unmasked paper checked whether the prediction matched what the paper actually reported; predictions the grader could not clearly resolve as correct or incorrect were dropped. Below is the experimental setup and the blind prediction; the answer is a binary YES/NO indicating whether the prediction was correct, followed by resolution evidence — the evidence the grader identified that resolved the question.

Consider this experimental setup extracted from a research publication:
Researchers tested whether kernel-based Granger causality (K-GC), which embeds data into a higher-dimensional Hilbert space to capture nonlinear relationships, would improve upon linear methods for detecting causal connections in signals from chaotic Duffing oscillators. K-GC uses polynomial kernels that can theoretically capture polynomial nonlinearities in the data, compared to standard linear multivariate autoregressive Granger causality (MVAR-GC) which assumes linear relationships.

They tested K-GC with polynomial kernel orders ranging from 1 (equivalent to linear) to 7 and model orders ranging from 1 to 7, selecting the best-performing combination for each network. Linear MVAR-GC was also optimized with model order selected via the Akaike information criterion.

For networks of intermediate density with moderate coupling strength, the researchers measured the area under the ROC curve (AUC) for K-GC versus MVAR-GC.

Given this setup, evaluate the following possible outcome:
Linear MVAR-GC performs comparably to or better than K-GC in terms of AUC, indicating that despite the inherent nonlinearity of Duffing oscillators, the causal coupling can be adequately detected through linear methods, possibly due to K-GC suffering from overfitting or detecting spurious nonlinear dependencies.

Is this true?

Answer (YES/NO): NO